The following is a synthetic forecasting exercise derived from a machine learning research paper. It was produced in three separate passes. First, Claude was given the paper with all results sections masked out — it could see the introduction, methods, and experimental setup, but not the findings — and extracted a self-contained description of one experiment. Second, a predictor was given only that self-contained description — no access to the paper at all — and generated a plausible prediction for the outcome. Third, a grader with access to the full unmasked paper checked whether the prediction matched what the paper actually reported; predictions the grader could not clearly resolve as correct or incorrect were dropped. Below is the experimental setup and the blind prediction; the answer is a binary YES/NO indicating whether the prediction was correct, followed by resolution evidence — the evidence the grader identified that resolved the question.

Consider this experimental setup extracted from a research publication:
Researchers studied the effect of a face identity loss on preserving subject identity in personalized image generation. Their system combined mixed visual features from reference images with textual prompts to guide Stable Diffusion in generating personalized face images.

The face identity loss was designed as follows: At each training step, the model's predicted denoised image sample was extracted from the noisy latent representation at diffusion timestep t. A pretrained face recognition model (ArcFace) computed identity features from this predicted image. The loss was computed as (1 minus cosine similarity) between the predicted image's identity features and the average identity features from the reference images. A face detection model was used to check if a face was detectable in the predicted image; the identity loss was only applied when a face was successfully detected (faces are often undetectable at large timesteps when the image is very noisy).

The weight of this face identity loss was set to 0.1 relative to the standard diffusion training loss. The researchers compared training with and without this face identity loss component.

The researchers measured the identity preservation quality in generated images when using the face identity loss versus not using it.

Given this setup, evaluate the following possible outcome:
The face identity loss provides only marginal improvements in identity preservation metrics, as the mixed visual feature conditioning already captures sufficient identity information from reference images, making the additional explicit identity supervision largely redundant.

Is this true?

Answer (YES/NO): NO